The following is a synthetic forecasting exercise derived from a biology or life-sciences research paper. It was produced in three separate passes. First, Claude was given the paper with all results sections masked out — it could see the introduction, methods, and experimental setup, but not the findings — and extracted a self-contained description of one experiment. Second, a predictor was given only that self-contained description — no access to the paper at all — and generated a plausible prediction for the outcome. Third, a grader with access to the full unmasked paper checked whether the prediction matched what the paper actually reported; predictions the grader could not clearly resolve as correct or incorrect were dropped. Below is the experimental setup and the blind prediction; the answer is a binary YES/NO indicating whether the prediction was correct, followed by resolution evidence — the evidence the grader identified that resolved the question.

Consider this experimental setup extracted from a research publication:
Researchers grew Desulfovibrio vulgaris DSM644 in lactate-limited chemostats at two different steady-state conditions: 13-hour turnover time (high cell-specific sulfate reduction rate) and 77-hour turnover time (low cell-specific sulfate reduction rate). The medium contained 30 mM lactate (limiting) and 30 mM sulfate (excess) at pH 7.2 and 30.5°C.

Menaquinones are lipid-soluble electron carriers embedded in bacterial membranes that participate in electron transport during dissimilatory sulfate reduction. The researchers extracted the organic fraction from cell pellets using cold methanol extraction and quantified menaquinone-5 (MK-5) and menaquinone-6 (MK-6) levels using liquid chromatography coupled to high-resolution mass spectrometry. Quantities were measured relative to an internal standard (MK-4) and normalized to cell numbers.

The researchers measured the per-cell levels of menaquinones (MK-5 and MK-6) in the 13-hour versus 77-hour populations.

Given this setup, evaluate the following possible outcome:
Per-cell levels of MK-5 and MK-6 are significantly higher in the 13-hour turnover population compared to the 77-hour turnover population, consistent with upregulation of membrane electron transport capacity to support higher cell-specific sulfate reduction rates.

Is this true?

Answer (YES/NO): YES